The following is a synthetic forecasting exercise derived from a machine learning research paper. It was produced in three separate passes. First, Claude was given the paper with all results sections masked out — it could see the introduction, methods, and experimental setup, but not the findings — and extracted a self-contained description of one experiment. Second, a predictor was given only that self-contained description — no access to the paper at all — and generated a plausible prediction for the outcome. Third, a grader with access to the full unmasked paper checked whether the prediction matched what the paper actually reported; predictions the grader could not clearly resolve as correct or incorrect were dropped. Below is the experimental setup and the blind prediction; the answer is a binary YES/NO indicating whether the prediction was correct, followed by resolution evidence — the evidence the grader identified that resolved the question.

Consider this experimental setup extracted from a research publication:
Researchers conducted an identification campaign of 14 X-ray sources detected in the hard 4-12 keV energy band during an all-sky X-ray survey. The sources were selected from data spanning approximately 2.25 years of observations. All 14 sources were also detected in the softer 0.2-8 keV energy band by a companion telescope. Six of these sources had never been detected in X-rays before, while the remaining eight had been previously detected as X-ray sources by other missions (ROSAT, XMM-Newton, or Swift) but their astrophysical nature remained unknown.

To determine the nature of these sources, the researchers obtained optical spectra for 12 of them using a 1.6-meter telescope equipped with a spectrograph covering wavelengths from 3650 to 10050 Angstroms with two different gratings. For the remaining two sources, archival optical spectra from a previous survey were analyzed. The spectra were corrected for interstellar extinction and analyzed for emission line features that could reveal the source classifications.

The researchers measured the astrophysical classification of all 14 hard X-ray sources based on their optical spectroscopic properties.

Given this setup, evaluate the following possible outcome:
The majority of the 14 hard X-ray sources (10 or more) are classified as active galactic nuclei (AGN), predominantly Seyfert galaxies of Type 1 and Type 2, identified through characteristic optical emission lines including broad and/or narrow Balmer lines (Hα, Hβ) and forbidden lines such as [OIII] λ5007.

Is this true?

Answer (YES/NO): YES